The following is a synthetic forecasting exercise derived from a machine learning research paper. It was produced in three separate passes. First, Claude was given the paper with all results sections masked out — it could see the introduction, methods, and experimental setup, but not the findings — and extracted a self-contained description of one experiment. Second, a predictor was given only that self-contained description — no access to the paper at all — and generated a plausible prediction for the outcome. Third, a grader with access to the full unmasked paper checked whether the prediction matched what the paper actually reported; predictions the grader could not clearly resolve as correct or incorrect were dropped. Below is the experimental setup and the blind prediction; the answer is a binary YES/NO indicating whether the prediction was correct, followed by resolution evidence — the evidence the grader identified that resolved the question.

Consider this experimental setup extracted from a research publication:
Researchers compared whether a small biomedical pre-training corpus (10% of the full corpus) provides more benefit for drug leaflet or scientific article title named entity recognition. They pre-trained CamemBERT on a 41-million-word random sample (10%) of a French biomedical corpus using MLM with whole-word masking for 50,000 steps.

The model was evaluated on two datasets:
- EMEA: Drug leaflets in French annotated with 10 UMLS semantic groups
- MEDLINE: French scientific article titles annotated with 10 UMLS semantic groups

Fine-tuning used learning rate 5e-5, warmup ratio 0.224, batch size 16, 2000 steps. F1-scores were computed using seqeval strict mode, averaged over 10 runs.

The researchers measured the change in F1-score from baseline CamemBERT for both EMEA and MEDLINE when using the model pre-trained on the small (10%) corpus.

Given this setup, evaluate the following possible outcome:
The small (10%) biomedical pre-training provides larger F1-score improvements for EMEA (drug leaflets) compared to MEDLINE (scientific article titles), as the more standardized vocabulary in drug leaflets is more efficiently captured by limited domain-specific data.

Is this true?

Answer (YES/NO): YES